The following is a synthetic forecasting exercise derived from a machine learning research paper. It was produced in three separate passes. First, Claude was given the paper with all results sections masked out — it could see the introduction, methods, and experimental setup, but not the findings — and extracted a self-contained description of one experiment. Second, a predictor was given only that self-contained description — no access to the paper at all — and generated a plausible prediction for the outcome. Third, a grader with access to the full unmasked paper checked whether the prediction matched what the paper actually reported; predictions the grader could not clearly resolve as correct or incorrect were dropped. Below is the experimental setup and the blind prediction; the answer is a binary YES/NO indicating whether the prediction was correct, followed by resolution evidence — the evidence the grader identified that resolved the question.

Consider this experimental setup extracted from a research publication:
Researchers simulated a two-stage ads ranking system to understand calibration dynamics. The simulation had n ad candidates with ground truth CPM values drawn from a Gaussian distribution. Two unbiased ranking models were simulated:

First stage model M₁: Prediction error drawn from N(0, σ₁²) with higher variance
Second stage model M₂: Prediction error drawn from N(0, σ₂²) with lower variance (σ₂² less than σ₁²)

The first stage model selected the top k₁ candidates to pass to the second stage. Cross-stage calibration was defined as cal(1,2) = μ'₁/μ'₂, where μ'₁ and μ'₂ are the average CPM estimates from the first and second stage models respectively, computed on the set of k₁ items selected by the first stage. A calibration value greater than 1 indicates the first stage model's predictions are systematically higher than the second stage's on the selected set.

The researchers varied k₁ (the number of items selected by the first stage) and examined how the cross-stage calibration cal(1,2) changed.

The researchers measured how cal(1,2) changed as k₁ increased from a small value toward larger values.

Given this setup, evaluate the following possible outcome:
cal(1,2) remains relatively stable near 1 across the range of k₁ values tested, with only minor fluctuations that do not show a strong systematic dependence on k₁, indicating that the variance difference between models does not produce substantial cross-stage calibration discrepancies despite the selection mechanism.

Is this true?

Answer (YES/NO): NO